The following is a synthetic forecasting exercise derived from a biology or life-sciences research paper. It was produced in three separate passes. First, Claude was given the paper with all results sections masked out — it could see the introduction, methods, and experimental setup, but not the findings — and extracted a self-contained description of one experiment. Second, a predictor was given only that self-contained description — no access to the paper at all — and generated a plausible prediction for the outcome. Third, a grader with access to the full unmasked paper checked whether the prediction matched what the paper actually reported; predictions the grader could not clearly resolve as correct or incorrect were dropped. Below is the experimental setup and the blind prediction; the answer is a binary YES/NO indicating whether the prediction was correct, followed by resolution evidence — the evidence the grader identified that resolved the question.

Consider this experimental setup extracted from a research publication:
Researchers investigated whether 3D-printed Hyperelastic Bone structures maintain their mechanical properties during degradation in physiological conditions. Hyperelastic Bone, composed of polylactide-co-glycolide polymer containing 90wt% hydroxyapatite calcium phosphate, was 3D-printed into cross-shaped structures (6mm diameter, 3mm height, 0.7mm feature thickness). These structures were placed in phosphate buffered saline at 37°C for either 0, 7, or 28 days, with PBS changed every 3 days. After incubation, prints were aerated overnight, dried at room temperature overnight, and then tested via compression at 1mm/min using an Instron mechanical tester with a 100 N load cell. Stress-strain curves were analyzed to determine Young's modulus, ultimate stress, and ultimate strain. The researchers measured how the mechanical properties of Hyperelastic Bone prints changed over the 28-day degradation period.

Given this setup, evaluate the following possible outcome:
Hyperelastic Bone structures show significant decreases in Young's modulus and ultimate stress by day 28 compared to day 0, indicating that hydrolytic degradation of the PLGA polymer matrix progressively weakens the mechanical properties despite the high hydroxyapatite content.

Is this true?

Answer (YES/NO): YES